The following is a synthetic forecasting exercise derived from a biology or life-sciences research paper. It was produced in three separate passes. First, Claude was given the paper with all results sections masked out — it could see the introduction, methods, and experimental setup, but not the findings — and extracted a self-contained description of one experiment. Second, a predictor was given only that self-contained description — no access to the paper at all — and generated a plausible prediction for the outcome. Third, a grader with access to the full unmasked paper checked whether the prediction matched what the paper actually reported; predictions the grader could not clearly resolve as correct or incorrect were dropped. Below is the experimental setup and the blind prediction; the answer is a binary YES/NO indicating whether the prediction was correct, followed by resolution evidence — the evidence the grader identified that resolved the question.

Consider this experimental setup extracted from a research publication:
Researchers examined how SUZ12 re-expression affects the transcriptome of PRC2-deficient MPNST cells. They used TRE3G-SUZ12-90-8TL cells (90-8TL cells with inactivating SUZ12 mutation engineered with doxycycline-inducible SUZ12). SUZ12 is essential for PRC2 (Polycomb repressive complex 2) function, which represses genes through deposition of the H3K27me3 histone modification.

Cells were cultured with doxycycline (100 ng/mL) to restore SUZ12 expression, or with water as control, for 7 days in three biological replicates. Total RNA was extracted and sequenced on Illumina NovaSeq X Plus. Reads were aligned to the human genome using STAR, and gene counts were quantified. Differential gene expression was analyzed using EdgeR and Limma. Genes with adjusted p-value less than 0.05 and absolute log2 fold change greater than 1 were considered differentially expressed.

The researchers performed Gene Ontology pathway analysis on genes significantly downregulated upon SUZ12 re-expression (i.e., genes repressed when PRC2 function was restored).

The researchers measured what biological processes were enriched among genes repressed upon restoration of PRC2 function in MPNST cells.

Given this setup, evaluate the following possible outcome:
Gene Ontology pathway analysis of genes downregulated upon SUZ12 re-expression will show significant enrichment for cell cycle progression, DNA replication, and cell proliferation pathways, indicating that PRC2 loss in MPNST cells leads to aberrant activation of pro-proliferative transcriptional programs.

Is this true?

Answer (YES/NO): NO